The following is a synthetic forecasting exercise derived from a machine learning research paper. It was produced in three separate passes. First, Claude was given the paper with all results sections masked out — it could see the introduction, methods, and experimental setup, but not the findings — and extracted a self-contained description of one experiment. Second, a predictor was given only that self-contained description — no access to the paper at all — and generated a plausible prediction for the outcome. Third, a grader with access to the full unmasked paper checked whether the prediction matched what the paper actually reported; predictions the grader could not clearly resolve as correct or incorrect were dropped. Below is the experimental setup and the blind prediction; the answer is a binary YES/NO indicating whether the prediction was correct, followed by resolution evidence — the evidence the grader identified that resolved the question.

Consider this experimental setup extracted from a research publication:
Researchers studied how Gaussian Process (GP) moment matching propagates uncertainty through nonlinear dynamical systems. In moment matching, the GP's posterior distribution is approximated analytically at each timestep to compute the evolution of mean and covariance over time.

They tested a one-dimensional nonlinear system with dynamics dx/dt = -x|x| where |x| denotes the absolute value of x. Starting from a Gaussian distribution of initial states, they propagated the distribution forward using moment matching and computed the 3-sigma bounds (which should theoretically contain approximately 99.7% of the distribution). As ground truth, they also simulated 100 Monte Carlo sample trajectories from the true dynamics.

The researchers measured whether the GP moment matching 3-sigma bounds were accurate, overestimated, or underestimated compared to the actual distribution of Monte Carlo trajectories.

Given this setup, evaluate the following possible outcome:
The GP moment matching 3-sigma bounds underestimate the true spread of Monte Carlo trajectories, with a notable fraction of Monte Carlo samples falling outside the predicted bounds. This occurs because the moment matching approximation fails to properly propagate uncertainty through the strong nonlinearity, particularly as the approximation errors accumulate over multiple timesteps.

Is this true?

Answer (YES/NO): NO